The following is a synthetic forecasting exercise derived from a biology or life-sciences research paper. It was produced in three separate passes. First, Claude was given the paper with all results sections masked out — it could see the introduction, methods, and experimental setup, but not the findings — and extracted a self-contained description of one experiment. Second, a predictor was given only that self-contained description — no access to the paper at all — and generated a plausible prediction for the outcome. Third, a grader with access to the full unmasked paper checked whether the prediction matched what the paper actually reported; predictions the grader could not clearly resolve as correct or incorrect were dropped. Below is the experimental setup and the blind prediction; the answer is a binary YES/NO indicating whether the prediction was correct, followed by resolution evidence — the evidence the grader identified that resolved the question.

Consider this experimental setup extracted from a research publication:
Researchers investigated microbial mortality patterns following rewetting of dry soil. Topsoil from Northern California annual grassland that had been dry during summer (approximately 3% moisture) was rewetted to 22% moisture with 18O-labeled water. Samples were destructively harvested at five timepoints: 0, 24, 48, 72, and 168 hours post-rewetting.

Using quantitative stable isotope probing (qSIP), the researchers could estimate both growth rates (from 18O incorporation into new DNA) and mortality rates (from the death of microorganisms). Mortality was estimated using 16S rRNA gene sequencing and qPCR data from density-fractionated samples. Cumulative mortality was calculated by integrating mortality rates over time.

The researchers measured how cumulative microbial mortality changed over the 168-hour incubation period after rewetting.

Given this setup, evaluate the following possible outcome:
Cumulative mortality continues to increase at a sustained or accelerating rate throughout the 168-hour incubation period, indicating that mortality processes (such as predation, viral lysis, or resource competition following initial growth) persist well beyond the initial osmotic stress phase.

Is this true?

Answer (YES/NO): YES